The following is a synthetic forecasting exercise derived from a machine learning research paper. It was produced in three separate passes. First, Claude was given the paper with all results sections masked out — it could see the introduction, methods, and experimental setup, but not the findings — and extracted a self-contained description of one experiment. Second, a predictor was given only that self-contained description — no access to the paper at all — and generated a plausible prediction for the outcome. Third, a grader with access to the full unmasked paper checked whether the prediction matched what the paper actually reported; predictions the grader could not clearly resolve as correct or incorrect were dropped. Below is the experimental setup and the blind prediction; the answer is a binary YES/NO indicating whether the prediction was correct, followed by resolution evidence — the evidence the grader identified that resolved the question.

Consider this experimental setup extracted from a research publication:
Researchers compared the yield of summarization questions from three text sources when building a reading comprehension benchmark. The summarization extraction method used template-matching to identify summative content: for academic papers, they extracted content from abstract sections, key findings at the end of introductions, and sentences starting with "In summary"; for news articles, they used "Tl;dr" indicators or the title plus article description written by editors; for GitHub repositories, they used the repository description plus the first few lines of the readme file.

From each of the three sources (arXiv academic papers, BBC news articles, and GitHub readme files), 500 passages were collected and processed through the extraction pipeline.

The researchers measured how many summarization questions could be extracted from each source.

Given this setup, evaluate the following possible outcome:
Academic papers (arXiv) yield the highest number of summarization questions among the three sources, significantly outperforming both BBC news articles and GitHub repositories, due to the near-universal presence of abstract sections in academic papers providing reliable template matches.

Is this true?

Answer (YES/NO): NO